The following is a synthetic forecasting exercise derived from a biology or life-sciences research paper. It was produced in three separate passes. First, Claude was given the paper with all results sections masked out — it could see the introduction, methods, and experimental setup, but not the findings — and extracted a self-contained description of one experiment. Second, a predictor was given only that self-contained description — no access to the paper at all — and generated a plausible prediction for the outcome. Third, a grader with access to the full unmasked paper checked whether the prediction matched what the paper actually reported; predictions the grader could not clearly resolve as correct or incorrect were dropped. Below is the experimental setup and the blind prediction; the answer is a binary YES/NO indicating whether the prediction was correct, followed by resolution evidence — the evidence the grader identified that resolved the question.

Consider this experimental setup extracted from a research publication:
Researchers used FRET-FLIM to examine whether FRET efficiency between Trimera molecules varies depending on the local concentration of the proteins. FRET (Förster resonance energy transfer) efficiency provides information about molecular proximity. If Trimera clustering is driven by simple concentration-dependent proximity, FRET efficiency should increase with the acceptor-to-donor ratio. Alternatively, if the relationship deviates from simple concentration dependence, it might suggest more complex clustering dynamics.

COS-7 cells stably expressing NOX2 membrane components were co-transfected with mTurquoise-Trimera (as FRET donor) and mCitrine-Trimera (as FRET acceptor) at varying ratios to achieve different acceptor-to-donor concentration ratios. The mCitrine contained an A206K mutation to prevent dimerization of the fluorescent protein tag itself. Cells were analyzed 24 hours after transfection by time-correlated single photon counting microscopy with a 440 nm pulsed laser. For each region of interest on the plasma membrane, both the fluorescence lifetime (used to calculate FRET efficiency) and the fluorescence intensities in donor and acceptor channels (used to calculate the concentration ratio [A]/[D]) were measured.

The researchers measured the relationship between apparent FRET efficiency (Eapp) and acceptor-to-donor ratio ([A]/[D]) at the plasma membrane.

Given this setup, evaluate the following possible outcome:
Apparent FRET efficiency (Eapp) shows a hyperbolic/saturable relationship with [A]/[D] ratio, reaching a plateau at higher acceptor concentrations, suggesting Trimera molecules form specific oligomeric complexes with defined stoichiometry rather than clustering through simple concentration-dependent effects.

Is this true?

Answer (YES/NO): NO